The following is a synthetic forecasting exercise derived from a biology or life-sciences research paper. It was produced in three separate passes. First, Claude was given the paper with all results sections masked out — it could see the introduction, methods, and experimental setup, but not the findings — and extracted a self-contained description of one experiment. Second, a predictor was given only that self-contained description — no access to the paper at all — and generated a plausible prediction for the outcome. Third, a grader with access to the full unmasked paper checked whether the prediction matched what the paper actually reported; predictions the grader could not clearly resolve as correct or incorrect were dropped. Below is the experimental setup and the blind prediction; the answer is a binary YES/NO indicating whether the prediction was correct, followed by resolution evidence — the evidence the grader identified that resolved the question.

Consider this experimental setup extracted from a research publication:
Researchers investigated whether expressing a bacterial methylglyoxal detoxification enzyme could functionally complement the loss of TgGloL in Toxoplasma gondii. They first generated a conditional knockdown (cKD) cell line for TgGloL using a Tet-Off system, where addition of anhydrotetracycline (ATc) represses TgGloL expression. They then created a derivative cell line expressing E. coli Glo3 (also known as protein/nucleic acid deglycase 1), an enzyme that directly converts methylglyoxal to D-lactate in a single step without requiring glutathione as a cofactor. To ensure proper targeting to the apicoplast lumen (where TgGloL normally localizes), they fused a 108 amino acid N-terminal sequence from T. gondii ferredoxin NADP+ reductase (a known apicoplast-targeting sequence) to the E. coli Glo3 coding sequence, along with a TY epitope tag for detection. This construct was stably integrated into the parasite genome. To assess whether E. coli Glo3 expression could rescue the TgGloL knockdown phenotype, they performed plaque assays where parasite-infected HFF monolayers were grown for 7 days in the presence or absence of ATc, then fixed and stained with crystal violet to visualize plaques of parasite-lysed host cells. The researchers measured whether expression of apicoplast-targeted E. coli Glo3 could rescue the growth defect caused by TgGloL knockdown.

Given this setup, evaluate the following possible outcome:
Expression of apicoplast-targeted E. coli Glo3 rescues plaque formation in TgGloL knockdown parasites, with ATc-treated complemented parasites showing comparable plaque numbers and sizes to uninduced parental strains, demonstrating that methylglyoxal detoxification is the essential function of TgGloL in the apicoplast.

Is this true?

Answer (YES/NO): NO